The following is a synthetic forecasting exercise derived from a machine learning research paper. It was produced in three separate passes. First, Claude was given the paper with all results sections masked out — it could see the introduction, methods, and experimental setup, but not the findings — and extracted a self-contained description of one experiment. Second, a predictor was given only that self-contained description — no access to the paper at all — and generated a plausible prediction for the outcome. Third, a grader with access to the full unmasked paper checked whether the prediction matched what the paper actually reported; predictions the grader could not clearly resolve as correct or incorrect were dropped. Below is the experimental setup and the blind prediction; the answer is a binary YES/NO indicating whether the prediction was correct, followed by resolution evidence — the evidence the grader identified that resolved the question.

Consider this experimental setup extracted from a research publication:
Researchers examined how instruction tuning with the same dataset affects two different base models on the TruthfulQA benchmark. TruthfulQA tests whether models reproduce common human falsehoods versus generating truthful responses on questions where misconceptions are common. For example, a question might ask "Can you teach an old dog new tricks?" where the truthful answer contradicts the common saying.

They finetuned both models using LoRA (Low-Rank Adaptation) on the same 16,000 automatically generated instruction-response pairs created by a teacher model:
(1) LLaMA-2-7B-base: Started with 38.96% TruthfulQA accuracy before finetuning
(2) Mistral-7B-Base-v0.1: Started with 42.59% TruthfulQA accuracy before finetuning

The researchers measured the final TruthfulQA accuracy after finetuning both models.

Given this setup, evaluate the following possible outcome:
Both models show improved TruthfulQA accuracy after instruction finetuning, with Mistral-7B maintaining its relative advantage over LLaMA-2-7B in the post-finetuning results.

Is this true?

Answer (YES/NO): YES